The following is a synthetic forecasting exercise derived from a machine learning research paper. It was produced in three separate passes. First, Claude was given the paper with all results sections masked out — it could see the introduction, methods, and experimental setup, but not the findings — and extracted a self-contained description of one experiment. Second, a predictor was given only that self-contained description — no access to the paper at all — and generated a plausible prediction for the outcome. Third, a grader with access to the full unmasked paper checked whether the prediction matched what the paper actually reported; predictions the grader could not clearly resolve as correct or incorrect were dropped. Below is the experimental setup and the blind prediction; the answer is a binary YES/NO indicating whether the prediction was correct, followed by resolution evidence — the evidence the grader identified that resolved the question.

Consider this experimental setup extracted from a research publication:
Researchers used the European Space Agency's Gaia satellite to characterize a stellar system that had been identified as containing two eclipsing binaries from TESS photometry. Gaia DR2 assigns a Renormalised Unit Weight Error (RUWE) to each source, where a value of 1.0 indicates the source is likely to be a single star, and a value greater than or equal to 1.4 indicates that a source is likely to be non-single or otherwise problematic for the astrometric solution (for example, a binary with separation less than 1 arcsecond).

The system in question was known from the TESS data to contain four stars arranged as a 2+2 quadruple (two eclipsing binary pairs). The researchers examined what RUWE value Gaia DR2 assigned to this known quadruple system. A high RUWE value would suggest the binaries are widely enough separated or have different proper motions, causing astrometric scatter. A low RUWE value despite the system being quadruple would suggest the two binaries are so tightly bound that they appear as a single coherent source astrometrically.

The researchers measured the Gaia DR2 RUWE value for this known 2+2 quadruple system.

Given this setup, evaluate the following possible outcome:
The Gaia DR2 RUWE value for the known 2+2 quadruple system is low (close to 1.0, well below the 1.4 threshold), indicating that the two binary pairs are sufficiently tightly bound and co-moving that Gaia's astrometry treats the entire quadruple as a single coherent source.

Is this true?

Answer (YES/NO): YES